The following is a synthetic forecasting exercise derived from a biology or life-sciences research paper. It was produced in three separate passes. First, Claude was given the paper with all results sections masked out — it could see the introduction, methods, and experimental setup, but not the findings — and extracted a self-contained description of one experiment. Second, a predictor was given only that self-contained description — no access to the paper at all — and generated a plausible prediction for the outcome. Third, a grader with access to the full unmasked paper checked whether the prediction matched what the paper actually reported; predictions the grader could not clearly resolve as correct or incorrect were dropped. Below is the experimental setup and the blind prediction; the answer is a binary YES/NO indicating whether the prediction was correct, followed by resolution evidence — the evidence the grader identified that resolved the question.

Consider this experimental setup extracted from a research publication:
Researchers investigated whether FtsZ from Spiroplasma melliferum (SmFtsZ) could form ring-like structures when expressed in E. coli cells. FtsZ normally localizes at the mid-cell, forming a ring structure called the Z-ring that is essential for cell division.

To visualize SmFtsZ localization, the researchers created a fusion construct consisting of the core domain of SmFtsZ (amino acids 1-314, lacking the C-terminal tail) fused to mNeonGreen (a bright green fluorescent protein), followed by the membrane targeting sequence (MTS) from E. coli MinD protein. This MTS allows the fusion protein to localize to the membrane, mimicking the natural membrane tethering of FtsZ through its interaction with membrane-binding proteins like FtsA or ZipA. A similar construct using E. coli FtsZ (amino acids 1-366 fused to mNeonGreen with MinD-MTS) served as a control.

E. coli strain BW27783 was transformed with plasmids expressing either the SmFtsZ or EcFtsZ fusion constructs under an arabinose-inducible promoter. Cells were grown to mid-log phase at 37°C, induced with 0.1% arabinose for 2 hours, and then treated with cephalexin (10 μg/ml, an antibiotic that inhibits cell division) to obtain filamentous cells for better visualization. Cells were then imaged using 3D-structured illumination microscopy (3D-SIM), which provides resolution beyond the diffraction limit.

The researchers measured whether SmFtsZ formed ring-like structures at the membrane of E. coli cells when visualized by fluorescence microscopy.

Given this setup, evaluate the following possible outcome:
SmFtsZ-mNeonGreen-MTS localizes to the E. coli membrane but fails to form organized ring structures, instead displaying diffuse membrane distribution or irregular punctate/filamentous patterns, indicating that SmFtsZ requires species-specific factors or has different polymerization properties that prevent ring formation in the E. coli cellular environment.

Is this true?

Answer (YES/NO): NO